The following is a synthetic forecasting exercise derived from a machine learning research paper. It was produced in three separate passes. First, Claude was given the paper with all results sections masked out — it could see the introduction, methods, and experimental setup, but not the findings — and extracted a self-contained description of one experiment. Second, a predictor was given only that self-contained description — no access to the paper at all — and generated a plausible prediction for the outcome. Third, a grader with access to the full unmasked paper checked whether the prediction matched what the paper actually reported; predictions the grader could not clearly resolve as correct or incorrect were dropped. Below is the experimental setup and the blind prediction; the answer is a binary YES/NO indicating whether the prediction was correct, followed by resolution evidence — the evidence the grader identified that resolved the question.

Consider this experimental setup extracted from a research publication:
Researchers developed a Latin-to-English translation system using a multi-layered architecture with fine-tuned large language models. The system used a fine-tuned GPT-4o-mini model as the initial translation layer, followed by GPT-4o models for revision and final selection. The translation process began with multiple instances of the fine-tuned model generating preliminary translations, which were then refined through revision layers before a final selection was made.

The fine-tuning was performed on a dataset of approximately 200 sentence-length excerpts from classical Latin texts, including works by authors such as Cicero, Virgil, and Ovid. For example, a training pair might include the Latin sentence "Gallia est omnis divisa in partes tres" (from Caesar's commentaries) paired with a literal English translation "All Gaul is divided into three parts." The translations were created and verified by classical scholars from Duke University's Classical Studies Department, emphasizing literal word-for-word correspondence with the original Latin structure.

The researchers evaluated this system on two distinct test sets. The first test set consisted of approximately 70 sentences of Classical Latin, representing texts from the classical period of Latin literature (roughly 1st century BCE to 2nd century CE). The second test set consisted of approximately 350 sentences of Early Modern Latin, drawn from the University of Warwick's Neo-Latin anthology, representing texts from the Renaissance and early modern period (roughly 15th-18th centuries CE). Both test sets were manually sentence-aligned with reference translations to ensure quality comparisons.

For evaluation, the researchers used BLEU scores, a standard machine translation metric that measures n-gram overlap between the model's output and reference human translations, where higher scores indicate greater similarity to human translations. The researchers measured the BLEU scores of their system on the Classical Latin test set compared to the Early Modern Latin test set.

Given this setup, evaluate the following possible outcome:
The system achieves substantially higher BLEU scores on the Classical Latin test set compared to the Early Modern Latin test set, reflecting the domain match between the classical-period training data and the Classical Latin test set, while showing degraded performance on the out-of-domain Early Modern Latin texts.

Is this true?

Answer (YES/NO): YES